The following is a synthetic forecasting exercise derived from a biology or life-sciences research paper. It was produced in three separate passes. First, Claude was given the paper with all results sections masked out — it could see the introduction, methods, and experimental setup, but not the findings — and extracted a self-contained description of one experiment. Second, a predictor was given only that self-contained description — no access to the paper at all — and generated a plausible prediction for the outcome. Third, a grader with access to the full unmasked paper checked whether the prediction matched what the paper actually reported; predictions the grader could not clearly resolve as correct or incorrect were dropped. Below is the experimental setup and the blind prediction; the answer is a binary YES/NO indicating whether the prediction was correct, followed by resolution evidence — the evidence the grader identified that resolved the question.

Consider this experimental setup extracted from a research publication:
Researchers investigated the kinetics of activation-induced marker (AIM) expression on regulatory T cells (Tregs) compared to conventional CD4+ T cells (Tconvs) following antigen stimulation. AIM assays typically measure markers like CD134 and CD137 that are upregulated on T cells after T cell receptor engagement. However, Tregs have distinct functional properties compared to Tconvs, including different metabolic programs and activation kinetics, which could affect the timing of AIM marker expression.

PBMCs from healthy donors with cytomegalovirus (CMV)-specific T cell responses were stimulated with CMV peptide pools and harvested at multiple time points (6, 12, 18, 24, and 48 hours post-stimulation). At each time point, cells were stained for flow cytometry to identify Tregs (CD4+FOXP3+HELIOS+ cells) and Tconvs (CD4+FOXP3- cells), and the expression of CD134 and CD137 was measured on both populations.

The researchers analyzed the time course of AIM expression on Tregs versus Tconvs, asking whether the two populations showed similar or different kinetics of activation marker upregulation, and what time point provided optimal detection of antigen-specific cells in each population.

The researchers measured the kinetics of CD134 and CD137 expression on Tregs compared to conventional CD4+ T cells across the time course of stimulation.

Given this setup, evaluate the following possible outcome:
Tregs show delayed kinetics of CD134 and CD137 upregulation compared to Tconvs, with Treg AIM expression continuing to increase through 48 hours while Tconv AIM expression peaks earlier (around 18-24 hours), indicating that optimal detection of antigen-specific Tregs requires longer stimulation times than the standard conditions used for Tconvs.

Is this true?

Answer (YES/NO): NO